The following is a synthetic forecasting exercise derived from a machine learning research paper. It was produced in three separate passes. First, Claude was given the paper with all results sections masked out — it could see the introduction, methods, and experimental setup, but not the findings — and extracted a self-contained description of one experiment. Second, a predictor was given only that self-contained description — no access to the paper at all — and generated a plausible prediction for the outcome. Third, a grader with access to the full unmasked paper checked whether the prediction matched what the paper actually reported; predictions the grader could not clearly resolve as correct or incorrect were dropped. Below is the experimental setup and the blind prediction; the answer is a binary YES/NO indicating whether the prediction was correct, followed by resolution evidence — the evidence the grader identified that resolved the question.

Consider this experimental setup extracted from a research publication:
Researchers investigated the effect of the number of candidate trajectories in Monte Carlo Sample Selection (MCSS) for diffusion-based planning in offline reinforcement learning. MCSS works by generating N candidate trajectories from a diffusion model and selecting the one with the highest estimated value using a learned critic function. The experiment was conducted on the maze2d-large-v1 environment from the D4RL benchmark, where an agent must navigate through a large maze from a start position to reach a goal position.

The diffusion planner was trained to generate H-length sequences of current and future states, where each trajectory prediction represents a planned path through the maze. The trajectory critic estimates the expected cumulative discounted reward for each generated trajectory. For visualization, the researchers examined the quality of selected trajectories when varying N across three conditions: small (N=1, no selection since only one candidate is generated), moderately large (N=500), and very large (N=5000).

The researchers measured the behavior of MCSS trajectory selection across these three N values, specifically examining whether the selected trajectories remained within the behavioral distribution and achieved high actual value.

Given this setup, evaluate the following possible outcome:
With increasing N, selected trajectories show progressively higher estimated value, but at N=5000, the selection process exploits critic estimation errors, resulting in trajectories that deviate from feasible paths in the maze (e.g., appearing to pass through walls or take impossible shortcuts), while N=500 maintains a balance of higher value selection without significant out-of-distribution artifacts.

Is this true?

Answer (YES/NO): NO